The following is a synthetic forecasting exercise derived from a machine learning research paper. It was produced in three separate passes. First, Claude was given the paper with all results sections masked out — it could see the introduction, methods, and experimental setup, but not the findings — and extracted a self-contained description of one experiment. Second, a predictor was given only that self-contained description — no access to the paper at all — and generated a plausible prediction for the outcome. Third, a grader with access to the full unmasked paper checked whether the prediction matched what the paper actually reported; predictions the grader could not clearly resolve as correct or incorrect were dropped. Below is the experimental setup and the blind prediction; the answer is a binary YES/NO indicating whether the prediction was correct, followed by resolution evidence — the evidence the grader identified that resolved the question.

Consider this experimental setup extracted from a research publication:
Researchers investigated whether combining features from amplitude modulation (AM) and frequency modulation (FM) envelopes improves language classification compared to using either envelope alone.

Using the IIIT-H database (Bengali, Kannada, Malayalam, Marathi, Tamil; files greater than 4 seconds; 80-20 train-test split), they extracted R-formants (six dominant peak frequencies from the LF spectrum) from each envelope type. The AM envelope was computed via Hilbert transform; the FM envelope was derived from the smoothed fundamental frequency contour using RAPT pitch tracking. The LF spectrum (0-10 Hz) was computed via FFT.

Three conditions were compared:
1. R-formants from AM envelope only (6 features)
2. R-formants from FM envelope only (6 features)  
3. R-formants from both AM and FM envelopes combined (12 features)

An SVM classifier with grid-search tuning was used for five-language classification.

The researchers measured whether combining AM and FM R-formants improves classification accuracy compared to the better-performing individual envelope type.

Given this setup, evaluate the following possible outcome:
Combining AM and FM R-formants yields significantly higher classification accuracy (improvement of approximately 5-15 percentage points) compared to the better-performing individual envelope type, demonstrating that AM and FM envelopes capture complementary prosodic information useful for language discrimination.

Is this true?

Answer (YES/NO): NO